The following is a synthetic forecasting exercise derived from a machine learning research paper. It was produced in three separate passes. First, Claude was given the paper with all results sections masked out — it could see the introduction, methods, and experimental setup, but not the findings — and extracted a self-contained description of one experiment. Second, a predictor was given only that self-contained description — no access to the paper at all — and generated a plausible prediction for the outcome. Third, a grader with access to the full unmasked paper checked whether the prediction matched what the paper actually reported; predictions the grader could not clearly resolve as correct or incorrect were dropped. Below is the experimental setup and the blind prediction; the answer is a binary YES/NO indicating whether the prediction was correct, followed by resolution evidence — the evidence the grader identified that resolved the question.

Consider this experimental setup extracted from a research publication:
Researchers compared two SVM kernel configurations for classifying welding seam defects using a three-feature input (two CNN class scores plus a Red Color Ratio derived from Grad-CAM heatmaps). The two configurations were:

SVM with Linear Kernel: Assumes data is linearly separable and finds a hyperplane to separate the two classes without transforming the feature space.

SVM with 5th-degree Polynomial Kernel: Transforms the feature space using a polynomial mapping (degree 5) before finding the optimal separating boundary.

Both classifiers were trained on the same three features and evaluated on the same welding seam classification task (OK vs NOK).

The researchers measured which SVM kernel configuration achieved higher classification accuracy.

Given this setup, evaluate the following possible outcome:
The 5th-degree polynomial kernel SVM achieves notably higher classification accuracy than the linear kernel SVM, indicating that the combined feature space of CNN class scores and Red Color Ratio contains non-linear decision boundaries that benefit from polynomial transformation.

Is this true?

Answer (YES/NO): NO